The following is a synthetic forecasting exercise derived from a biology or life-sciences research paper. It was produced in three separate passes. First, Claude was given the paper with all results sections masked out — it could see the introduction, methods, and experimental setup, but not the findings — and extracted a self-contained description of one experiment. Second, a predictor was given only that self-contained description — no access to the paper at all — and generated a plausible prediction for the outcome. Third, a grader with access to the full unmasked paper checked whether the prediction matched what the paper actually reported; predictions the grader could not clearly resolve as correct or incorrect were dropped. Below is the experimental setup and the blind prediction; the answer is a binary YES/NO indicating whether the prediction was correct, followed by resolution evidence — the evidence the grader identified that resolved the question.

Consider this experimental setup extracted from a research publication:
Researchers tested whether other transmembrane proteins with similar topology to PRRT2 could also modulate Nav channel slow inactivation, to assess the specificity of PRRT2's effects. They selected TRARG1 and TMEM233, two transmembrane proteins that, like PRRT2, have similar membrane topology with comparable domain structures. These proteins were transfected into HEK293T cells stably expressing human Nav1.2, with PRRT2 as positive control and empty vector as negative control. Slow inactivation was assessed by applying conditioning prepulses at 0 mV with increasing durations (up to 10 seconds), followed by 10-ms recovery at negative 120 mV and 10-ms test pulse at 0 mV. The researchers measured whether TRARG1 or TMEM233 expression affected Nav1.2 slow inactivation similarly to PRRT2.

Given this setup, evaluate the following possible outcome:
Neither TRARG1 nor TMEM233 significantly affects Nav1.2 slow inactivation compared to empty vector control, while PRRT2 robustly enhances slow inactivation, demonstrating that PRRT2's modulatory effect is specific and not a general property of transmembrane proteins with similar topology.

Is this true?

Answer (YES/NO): NO